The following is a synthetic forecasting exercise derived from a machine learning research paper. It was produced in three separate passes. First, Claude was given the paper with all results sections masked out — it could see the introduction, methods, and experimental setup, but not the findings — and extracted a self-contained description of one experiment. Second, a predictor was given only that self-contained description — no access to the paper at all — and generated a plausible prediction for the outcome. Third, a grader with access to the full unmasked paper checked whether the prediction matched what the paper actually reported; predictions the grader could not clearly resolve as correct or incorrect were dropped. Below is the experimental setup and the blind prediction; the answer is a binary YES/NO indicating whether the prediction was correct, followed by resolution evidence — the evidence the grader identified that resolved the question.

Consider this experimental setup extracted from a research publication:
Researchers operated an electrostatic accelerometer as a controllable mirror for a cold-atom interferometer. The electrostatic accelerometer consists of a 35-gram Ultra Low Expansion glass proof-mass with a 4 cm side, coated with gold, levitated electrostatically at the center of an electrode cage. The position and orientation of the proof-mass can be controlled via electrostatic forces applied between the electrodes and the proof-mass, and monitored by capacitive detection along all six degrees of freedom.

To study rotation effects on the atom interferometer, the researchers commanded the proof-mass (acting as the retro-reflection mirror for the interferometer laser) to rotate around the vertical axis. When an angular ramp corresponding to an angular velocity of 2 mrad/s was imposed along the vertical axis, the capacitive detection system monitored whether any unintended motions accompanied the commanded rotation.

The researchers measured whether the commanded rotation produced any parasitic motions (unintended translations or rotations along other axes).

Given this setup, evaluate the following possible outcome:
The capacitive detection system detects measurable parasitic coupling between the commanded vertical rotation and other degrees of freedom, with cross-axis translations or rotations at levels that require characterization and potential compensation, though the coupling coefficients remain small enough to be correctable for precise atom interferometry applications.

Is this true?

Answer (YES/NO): YES